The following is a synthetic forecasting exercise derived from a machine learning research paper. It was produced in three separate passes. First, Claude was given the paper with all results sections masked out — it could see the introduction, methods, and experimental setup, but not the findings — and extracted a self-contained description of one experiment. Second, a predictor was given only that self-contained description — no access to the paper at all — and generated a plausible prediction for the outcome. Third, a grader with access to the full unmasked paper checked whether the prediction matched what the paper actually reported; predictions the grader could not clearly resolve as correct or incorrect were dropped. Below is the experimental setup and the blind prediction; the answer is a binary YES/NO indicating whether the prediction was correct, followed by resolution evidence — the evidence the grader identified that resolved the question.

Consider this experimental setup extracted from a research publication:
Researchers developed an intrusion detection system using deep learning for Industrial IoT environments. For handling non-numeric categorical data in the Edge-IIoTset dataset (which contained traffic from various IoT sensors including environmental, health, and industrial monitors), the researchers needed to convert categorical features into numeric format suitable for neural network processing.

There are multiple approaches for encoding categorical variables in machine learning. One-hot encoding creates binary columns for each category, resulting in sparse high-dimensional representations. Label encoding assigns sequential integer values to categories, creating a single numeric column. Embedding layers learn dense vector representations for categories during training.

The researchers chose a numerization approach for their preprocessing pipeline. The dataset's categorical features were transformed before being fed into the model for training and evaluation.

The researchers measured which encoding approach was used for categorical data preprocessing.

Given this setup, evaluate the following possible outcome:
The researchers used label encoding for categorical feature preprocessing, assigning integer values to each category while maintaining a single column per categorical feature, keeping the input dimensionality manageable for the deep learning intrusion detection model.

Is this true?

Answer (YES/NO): YES